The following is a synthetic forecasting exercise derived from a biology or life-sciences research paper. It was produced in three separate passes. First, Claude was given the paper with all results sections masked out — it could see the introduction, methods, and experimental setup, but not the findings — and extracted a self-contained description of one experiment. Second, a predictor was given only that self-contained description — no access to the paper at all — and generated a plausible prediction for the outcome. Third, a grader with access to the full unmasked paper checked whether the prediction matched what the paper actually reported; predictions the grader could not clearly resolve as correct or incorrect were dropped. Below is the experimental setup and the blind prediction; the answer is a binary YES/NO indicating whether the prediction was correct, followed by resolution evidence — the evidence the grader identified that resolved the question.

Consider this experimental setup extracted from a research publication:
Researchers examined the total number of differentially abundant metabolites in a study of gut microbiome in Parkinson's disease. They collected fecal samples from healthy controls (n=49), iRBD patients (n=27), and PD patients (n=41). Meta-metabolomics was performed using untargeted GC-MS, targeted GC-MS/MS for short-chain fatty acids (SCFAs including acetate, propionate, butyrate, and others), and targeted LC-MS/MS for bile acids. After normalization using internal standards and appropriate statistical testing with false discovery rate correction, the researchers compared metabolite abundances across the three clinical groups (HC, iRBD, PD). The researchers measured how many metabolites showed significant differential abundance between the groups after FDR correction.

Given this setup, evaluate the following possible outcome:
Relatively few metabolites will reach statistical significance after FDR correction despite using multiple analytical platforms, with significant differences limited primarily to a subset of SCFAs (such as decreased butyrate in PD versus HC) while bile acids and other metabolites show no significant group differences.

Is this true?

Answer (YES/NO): NO